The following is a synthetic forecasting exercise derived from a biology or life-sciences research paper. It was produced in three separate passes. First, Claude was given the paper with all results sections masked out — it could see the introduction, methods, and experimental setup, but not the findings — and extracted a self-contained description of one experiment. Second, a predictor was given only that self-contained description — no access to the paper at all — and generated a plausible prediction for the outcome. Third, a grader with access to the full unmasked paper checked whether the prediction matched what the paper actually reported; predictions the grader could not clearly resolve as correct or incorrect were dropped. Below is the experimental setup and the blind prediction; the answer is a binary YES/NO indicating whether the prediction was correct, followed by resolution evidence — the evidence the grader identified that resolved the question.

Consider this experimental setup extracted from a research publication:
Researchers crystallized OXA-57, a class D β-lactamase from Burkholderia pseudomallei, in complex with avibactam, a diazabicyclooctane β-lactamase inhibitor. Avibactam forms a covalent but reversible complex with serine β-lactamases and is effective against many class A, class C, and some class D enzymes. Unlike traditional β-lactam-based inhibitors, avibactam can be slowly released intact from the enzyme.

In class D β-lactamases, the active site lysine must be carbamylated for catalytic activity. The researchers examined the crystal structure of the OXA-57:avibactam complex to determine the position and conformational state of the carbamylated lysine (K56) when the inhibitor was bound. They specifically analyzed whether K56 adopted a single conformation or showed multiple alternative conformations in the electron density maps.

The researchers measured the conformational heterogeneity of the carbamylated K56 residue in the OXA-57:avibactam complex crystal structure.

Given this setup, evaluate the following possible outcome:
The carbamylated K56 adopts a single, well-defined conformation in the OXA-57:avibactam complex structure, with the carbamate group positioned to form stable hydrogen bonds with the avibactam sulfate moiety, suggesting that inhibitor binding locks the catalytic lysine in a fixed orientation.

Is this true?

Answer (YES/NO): NO